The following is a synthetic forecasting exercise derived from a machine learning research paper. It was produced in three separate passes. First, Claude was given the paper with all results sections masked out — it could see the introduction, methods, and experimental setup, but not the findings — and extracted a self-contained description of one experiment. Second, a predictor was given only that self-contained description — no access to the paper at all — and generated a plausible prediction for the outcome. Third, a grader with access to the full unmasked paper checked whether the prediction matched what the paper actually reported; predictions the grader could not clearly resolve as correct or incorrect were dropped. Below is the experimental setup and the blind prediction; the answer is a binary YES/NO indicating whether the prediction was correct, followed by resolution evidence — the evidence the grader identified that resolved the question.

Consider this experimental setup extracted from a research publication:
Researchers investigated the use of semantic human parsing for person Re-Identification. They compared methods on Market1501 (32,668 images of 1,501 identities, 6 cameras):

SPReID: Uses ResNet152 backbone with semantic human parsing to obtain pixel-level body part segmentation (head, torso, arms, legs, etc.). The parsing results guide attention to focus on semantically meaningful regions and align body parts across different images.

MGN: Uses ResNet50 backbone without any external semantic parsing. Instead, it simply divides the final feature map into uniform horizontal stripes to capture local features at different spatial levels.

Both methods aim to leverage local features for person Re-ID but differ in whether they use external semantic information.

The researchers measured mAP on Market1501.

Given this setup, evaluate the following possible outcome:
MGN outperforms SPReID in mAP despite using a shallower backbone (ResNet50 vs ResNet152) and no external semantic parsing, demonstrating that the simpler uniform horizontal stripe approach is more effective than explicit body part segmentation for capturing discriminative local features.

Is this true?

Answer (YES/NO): YES